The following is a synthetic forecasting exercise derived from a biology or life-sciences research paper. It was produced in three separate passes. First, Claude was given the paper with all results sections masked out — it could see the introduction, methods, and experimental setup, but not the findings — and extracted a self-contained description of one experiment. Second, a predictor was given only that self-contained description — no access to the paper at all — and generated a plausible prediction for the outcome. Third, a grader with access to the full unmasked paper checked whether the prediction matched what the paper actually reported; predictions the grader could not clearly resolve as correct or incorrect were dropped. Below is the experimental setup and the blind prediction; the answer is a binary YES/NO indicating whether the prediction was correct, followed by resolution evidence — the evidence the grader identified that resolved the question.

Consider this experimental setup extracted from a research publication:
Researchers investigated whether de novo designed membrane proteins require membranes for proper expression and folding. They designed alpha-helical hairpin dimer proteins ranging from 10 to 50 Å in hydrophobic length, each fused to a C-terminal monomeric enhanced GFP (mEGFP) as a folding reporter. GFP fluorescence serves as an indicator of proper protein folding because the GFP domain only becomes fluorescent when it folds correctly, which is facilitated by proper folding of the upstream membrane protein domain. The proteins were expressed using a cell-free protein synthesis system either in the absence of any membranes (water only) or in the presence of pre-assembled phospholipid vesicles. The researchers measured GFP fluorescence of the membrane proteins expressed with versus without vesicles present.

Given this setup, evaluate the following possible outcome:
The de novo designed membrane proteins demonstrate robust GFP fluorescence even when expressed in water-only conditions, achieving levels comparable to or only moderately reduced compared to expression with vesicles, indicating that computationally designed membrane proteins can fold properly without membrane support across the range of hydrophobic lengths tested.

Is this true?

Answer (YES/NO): NO